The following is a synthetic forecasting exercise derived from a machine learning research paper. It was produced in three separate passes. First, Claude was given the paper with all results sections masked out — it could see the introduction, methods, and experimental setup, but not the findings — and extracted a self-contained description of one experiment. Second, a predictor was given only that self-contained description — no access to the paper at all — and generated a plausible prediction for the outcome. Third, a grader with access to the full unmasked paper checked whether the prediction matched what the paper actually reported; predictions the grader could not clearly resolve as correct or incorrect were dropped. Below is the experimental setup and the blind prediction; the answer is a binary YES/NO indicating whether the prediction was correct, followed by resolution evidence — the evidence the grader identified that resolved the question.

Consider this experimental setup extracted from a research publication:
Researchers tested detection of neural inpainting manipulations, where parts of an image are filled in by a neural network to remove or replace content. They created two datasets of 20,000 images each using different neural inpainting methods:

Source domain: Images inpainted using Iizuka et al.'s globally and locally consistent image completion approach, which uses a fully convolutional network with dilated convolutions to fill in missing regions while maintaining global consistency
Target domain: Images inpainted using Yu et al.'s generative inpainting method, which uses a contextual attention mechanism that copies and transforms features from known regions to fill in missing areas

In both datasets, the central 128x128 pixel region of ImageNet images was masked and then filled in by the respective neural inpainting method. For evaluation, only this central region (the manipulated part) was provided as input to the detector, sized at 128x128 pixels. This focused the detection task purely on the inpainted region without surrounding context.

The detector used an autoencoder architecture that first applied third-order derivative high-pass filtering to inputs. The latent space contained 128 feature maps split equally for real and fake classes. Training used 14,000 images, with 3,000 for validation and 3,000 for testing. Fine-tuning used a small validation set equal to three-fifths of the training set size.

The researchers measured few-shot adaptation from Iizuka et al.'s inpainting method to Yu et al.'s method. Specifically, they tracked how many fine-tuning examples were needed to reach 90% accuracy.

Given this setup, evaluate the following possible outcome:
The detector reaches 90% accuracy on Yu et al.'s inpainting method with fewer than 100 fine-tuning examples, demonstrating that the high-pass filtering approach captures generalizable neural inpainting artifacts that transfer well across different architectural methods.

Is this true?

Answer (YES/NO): YES